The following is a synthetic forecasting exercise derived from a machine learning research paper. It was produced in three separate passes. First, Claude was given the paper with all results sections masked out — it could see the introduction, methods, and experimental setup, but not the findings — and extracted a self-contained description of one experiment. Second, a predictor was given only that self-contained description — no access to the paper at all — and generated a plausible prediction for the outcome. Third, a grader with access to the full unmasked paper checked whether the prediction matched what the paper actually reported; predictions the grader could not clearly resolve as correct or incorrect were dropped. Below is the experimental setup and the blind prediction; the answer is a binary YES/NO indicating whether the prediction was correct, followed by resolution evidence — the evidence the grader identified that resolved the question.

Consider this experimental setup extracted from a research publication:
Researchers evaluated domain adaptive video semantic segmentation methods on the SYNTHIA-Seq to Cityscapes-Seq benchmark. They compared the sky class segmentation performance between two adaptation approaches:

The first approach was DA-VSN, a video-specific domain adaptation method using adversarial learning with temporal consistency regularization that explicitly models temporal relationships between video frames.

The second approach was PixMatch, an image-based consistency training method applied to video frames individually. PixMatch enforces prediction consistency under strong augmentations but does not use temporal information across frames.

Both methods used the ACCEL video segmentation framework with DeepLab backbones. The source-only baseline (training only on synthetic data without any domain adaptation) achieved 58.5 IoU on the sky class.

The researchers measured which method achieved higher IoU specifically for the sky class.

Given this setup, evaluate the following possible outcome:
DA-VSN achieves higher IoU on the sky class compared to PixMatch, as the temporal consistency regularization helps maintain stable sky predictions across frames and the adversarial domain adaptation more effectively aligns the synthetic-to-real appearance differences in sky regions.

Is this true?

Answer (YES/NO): YES